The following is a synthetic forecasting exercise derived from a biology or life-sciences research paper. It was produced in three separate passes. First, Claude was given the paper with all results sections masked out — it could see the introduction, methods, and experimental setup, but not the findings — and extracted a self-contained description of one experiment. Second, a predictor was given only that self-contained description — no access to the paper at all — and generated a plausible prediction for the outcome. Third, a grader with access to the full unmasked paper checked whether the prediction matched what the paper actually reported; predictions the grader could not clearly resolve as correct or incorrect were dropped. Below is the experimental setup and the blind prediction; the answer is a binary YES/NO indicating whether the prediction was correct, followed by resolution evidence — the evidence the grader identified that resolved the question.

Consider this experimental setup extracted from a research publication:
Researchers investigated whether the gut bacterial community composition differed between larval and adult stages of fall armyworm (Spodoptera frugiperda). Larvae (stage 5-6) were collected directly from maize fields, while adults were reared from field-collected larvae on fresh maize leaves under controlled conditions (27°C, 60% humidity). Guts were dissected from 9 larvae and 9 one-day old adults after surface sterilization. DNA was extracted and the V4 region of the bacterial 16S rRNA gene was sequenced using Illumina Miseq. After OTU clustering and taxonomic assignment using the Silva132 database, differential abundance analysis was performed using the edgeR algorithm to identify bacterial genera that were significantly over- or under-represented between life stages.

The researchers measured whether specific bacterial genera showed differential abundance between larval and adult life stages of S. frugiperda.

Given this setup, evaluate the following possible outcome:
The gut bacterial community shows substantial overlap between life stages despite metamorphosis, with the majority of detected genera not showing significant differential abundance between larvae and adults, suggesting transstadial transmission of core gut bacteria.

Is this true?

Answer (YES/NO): YES